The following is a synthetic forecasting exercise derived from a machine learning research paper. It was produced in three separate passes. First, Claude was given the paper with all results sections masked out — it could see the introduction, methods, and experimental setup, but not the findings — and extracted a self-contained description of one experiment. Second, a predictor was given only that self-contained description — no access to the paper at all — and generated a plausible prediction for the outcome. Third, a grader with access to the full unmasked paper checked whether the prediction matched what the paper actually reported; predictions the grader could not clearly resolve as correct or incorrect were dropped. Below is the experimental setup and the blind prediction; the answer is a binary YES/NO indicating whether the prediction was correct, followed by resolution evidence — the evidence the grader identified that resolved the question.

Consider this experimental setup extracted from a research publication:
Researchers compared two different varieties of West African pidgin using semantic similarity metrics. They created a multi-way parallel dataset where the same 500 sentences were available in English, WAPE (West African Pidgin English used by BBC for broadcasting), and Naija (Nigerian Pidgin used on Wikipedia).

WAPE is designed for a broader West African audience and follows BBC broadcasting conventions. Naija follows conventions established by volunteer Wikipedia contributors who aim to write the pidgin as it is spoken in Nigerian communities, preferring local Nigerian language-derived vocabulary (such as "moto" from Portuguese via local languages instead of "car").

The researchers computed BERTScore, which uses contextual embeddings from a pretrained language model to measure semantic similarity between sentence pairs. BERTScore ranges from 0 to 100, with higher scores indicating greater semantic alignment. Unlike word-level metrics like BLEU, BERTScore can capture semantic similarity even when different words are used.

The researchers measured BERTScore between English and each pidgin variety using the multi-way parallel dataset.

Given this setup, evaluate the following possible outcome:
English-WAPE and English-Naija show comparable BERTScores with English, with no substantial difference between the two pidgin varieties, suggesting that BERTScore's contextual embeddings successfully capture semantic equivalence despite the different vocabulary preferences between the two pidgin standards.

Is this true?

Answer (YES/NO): NO